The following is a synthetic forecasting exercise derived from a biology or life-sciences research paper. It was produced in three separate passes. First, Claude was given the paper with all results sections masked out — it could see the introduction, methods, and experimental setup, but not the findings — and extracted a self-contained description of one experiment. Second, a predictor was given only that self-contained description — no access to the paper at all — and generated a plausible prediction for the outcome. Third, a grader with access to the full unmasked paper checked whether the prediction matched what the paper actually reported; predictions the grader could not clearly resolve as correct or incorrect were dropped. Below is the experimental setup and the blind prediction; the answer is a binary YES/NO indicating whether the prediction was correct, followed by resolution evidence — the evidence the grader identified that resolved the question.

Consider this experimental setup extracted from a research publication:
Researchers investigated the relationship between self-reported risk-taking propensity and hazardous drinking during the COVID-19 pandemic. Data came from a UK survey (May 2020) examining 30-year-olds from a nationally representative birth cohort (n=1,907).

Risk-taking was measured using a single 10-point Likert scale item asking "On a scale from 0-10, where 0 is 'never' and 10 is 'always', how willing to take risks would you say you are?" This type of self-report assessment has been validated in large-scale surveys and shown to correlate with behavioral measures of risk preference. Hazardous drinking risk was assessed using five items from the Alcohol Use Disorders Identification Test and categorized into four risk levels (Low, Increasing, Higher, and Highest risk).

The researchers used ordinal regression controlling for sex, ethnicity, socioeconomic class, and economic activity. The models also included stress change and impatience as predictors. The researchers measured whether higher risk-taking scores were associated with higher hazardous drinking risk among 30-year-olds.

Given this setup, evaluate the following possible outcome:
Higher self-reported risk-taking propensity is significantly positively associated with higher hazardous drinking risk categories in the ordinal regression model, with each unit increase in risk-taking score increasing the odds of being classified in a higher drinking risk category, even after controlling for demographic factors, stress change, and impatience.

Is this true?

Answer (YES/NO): YES